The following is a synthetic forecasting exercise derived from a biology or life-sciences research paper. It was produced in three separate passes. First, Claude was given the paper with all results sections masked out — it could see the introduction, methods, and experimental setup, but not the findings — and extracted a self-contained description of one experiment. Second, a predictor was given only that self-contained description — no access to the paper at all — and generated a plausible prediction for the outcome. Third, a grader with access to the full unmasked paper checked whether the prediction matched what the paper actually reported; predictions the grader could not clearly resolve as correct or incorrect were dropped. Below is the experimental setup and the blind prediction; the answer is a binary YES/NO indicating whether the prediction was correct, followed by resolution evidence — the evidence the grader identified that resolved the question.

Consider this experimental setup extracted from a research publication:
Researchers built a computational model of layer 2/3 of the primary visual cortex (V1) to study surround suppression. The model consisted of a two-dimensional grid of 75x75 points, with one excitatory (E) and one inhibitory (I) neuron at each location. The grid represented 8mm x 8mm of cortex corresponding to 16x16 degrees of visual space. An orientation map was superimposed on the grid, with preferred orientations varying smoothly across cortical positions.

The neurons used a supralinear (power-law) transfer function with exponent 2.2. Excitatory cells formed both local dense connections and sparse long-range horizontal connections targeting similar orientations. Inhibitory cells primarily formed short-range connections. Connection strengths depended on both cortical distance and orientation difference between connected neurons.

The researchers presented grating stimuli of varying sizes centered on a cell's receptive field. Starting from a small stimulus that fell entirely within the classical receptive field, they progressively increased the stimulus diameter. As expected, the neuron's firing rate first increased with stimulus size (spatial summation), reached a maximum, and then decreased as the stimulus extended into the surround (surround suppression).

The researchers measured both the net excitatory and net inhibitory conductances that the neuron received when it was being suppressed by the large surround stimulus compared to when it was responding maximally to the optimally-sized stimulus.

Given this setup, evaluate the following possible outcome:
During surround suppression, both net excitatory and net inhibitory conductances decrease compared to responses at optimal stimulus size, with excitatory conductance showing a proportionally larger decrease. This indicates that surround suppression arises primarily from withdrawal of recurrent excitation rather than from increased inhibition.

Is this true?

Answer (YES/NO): NO